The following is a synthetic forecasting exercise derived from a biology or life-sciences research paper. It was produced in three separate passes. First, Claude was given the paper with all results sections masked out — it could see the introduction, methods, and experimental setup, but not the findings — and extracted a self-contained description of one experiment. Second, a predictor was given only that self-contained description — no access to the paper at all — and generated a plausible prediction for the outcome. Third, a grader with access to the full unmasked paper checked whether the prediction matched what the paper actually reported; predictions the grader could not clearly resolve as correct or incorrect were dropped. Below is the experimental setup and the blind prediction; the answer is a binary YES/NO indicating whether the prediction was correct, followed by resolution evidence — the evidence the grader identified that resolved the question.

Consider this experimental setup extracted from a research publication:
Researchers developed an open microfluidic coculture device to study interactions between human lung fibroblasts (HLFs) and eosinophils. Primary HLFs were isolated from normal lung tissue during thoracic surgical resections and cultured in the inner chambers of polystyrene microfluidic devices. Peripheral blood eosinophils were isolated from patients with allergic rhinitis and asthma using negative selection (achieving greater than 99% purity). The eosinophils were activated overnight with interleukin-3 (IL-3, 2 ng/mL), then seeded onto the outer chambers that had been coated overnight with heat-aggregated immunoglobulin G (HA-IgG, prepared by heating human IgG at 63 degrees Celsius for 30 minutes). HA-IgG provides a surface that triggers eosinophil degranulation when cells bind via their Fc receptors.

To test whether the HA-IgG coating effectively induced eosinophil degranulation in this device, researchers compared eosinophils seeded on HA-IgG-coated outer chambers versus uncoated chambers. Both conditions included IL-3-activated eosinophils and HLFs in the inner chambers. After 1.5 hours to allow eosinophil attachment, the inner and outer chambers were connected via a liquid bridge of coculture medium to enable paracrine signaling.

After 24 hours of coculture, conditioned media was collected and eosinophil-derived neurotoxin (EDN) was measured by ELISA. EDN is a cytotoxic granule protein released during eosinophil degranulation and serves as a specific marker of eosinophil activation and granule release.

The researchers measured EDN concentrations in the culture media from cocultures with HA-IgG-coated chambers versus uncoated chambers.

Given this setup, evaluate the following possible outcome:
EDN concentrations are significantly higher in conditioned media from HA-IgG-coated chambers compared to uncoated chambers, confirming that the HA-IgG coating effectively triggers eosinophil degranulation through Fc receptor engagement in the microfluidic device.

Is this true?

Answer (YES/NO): YES